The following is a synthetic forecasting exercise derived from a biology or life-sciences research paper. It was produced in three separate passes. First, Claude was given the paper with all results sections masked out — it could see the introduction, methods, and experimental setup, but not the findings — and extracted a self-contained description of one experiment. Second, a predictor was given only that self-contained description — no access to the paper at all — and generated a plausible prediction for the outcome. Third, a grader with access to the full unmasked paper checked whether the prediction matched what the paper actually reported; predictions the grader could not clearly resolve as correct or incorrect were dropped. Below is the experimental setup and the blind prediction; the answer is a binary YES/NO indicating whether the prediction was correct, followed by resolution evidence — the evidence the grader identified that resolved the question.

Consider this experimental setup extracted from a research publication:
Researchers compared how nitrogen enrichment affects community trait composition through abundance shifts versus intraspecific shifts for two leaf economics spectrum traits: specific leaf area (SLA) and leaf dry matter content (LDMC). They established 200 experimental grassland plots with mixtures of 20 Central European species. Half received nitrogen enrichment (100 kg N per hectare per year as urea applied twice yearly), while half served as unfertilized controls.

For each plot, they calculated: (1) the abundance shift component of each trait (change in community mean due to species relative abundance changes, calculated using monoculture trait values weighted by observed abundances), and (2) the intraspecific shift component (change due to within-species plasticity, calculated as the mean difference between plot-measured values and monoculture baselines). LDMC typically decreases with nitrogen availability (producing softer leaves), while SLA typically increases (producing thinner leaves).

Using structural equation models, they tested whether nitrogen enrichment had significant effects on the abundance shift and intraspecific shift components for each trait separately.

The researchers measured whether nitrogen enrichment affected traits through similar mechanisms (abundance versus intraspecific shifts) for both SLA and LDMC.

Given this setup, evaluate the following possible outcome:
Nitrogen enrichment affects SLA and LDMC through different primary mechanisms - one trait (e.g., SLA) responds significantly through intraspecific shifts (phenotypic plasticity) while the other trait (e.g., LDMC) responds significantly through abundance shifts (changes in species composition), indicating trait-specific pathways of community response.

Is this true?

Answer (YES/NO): YES